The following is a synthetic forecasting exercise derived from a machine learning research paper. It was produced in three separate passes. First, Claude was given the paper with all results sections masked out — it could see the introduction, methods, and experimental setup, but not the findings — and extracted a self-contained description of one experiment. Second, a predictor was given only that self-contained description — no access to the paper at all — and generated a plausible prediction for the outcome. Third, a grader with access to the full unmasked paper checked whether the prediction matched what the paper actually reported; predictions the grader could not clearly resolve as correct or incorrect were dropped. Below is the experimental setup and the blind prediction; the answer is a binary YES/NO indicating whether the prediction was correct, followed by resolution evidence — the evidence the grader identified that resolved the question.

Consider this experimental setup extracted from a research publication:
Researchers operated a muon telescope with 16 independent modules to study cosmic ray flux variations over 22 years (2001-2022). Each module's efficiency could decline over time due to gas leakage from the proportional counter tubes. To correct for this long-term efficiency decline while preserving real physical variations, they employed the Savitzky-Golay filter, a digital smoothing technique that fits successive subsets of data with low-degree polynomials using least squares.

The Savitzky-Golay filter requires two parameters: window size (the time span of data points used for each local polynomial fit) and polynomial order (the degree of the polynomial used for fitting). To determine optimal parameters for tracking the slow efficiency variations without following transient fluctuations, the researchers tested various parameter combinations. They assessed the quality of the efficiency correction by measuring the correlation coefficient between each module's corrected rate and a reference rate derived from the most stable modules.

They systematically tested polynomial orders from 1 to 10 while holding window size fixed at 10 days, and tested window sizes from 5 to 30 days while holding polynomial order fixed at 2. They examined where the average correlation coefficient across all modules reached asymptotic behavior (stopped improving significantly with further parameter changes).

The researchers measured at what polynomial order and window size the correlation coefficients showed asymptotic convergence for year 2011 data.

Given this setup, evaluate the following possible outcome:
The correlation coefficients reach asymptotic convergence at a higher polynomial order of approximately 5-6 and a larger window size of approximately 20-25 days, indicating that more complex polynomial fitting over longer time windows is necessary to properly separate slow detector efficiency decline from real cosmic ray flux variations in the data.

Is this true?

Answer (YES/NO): NO